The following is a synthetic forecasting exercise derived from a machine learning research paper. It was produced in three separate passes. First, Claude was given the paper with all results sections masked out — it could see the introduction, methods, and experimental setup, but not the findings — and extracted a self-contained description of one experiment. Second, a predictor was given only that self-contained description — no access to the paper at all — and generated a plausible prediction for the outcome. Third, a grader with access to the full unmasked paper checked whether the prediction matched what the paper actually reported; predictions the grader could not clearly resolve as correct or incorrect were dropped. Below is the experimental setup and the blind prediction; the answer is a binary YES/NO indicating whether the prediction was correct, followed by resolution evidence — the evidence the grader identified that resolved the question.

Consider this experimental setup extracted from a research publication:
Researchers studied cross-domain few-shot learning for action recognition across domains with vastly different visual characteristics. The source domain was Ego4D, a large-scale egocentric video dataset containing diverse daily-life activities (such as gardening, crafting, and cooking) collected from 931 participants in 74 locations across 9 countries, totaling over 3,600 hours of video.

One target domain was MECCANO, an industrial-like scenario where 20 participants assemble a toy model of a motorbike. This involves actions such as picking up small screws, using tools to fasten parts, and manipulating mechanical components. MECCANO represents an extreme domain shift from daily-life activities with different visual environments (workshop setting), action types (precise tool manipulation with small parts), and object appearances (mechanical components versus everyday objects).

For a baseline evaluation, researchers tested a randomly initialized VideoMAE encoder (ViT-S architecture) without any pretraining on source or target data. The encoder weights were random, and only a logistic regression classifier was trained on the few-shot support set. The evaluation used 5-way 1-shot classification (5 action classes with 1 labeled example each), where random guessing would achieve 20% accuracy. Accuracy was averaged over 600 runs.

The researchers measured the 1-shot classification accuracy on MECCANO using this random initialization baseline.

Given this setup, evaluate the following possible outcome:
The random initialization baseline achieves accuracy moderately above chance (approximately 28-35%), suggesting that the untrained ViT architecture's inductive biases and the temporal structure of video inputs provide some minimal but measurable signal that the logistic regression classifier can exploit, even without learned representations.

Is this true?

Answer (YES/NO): NO